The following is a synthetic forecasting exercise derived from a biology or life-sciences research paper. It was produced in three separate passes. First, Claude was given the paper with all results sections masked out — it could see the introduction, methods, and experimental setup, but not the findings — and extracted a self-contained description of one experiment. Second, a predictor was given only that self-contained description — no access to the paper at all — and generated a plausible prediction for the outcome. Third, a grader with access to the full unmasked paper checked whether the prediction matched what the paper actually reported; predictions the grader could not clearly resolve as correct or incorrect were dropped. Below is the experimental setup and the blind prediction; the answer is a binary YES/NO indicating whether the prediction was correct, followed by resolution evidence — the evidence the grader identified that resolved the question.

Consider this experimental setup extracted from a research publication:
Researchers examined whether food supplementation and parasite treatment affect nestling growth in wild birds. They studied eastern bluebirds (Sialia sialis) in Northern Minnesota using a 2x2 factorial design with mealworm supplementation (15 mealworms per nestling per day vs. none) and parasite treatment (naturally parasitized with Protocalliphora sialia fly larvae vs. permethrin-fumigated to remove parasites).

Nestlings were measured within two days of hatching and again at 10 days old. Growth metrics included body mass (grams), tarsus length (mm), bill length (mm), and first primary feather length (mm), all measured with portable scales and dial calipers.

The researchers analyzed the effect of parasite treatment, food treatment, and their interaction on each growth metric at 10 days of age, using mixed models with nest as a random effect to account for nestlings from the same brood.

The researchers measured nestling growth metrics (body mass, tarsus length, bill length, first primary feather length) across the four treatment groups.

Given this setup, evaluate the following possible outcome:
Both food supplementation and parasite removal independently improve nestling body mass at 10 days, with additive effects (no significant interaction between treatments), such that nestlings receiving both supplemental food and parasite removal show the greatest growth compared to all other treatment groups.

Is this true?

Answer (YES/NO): NO